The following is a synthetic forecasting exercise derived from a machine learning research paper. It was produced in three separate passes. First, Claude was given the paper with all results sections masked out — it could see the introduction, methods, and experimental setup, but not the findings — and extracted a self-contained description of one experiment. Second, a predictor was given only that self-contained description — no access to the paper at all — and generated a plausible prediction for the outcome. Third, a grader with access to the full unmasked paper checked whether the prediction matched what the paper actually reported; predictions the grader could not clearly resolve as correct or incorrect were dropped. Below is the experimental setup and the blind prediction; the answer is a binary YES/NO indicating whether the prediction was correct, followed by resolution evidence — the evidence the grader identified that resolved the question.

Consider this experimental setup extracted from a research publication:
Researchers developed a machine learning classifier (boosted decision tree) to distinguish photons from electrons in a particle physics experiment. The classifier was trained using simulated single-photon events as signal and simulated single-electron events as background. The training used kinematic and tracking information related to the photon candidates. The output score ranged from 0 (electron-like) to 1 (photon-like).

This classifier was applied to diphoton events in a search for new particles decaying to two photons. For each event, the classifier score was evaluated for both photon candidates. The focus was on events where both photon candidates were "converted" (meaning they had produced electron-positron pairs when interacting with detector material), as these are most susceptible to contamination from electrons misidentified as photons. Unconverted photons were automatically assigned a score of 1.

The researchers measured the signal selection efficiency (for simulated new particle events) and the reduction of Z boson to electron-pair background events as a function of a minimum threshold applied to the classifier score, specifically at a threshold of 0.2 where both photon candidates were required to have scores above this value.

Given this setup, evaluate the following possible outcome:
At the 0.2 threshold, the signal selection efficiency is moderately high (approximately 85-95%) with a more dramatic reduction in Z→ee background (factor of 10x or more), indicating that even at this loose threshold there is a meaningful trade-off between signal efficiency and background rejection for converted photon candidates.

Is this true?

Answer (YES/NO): NO